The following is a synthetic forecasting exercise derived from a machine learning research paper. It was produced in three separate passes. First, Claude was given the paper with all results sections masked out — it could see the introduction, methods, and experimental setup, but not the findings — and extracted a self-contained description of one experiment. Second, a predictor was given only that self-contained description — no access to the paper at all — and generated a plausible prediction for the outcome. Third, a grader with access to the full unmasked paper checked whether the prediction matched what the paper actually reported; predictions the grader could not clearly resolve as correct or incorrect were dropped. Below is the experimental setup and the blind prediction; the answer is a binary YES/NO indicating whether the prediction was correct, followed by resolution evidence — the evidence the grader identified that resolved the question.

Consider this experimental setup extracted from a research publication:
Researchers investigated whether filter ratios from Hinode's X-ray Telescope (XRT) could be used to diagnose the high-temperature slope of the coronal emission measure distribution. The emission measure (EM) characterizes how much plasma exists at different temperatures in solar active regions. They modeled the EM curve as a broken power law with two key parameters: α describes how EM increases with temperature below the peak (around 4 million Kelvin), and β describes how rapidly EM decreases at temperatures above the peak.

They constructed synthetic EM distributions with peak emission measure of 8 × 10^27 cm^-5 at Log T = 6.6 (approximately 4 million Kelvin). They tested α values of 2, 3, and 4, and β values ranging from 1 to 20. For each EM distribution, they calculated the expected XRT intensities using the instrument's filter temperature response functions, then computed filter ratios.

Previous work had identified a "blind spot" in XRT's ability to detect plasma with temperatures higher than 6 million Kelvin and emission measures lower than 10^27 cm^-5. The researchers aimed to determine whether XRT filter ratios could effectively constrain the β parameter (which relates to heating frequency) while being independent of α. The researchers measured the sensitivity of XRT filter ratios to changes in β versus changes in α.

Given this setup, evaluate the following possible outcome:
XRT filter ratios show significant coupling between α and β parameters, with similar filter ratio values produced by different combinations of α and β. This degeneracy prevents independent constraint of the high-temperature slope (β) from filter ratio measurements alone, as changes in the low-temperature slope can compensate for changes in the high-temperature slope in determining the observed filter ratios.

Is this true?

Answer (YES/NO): NO